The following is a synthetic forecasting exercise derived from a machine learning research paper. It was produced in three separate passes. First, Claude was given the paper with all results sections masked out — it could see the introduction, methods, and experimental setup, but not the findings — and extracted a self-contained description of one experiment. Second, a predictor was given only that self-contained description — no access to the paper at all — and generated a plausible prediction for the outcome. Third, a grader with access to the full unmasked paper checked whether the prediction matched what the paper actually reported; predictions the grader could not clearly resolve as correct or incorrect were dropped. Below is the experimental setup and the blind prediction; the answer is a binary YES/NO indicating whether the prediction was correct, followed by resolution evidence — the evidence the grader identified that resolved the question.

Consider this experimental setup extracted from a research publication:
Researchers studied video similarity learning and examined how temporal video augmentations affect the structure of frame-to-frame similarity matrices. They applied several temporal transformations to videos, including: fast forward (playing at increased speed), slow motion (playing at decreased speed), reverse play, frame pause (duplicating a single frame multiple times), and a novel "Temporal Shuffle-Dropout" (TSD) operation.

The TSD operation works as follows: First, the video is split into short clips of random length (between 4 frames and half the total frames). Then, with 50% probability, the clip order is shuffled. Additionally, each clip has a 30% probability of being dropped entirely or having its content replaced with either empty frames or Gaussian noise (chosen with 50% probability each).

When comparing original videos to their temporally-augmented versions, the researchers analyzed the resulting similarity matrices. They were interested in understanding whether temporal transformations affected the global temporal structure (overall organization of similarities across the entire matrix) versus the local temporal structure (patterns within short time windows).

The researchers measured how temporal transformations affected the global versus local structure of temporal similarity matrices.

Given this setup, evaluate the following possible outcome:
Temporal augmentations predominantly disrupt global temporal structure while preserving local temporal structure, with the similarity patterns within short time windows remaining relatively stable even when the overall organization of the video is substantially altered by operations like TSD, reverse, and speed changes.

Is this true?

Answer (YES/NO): YES